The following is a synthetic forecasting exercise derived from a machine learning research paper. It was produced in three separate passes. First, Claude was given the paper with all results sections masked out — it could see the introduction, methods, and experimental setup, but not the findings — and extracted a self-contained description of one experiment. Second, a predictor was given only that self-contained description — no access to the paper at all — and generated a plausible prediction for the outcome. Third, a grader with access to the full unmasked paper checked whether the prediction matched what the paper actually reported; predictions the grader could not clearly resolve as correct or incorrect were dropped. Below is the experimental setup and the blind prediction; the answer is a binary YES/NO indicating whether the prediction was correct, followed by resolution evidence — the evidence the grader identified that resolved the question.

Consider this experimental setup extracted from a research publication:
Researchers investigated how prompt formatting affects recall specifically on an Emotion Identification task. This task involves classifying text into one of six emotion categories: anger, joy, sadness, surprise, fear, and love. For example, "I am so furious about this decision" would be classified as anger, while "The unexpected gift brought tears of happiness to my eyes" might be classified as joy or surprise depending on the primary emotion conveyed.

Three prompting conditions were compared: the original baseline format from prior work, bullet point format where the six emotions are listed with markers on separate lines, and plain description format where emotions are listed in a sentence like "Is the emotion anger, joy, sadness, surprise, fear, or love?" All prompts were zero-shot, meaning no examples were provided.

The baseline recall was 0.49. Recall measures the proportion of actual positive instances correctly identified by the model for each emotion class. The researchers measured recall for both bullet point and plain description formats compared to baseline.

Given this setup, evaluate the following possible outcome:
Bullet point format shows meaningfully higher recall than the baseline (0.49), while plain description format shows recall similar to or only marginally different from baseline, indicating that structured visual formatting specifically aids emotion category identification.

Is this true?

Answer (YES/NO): NO